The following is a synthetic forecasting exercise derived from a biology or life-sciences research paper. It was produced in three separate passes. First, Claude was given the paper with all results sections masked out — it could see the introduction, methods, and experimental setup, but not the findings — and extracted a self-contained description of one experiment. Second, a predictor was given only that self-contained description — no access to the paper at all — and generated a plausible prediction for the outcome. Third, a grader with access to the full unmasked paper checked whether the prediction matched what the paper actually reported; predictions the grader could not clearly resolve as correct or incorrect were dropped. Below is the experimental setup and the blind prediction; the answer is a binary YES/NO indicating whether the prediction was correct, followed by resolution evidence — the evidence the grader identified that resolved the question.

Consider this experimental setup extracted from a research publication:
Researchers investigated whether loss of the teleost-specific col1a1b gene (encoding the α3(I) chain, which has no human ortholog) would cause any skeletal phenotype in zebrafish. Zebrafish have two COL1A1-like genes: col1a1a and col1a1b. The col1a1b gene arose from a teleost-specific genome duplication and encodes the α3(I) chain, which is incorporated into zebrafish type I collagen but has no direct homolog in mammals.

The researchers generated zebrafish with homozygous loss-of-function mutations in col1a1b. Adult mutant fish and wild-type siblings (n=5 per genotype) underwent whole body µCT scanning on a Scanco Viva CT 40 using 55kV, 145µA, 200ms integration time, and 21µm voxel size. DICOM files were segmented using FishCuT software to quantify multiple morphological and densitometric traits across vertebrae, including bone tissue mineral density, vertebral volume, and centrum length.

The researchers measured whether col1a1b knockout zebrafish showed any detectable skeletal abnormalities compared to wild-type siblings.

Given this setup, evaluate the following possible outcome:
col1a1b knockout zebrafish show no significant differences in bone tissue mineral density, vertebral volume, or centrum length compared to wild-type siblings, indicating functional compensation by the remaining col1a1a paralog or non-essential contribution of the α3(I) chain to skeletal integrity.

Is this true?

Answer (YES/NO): YES